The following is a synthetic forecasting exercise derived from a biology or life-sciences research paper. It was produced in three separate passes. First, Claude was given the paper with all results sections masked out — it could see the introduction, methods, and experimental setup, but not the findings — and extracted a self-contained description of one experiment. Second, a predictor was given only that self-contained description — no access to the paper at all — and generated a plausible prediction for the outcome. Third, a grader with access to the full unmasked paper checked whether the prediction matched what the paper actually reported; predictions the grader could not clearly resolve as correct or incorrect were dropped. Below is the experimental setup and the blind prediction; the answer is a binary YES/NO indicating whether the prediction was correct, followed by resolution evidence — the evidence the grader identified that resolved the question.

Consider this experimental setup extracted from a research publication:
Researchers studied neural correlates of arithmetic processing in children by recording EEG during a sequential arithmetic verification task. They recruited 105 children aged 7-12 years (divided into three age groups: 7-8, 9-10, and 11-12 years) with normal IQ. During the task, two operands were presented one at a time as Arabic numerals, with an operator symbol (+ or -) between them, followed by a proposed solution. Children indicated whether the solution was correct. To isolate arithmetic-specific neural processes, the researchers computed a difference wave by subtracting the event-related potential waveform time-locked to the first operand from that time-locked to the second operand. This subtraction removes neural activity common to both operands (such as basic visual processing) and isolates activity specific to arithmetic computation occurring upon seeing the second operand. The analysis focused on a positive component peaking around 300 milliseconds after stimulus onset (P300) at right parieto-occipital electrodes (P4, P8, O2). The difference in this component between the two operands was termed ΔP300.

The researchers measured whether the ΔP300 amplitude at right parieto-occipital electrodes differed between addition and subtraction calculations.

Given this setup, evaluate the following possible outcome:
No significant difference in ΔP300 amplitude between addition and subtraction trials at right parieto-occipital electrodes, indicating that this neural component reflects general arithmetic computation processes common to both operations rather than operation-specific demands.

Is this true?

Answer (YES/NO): NO